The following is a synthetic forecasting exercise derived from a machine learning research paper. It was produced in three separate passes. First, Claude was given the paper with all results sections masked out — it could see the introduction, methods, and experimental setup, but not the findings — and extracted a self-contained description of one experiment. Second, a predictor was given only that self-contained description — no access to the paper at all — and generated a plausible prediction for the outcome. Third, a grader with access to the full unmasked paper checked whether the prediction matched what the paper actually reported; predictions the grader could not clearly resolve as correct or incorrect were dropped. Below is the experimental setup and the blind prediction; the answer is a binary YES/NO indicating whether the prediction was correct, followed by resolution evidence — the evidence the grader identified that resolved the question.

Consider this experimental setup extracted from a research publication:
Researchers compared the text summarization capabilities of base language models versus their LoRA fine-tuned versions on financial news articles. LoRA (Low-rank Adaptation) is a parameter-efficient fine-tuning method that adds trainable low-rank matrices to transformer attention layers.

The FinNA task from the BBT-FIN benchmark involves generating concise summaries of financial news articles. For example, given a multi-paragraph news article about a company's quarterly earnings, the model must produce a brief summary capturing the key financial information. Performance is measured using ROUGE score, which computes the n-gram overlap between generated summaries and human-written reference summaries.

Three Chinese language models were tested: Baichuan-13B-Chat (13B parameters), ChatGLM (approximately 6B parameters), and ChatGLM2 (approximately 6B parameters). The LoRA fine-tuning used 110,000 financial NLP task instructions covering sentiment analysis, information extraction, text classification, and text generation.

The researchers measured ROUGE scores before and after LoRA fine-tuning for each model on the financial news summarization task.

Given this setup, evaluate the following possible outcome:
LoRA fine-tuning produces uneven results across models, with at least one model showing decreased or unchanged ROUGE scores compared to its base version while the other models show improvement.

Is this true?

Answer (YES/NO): YES